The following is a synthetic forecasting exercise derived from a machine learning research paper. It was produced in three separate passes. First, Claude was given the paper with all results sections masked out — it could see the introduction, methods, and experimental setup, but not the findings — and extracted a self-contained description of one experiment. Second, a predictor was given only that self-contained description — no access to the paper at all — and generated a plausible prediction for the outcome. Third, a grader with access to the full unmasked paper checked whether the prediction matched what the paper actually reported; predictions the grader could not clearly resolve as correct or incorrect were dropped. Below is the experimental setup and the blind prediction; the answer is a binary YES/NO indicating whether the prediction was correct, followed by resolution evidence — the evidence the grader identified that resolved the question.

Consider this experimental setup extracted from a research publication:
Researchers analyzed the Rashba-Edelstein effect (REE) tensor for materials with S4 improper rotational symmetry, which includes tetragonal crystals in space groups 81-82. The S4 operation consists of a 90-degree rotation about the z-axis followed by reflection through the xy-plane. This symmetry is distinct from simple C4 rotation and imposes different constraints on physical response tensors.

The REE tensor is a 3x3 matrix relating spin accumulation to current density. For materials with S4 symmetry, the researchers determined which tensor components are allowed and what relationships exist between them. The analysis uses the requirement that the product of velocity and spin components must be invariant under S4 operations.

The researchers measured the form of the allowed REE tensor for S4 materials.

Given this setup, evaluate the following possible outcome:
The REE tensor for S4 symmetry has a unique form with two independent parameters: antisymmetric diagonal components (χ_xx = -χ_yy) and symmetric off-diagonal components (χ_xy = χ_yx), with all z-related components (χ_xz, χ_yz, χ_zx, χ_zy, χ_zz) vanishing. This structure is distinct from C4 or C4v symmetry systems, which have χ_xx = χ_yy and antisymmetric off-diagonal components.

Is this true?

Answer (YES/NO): YES